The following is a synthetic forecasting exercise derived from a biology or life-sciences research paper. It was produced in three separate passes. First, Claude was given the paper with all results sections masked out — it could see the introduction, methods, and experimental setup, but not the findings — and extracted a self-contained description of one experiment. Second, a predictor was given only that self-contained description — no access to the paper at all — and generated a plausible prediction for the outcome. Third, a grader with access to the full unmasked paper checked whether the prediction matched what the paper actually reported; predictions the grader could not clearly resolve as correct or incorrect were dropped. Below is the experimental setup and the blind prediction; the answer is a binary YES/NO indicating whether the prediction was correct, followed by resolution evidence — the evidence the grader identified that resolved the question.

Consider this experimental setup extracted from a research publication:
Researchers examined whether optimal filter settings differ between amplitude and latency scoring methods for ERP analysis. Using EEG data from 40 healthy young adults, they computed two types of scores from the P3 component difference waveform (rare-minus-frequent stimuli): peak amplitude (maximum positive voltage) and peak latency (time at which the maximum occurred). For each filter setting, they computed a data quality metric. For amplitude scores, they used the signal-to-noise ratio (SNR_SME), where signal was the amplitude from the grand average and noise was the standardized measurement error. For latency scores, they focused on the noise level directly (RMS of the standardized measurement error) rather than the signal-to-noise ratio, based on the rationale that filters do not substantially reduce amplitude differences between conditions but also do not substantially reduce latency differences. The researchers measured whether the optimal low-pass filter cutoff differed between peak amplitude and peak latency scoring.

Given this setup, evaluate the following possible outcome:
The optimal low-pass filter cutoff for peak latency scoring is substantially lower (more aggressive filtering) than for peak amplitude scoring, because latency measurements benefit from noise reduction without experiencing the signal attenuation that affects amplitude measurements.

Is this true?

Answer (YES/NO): YES